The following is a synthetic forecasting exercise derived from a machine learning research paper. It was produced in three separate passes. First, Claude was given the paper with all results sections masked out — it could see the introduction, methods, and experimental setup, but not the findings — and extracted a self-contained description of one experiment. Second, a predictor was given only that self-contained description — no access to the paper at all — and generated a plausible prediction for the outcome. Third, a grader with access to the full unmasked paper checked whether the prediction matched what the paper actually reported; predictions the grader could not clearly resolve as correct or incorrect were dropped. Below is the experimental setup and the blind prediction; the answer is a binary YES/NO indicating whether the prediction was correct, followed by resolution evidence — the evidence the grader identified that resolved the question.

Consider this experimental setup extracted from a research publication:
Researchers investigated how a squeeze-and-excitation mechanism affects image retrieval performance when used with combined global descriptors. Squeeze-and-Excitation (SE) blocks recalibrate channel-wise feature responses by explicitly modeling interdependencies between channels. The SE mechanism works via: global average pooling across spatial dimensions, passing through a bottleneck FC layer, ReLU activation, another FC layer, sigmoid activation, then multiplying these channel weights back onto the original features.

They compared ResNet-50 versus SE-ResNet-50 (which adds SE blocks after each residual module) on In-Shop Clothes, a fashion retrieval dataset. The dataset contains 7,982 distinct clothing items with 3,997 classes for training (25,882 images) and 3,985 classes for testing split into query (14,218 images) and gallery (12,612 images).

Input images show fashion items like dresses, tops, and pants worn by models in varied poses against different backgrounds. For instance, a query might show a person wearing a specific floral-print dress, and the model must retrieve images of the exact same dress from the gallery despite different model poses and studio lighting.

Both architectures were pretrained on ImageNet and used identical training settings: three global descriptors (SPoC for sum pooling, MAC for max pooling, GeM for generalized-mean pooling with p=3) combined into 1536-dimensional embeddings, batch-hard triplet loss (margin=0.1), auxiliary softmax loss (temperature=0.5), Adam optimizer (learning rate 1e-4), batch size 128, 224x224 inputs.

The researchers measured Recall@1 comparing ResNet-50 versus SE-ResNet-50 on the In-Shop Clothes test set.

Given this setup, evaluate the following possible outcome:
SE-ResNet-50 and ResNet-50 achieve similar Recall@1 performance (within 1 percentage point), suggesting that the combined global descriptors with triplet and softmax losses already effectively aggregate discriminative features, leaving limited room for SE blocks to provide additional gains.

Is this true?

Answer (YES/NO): NO